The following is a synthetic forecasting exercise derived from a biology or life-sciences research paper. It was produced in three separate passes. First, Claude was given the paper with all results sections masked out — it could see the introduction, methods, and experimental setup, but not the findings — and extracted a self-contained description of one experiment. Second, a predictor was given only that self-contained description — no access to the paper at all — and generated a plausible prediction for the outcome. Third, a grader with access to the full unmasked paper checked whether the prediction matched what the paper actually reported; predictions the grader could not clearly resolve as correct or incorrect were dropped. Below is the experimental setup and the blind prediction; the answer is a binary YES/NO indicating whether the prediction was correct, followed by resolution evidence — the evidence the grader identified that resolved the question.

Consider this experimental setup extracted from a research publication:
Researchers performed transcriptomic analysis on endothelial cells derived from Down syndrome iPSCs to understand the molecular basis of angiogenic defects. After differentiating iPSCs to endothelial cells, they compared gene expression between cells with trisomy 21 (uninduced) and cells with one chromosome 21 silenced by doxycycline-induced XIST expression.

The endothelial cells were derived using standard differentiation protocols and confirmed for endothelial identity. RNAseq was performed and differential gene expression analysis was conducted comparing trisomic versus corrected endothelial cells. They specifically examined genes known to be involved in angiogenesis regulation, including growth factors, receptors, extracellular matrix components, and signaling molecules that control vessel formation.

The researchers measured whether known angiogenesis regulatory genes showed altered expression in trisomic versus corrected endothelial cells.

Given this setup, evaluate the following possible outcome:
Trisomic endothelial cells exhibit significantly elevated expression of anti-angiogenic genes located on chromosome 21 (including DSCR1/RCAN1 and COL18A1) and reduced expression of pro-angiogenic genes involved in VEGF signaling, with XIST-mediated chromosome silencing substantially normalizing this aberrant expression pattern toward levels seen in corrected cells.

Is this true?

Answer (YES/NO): NO